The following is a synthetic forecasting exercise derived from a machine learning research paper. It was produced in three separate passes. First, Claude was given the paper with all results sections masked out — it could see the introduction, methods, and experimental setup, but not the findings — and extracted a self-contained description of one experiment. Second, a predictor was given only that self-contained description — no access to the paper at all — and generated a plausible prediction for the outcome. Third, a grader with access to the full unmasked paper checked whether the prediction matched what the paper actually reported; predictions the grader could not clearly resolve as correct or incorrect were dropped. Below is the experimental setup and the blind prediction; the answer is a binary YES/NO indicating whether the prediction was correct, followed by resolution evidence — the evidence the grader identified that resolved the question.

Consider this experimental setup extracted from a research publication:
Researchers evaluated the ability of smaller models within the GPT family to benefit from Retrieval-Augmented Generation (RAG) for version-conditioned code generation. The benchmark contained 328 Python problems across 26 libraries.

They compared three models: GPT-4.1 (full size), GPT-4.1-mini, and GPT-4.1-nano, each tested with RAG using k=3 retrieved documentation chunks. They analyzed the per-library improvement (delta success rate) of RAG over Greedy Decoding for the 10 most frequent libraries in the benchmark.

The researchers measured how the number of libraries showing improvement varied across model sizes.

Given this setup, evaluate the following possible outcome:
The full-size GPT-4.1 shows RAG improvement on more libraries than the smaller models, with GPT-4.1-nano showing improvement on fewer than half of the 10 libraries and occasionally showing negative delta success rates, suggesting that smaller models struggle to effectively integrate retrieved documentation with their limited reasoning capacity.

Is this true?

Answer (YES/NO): YES